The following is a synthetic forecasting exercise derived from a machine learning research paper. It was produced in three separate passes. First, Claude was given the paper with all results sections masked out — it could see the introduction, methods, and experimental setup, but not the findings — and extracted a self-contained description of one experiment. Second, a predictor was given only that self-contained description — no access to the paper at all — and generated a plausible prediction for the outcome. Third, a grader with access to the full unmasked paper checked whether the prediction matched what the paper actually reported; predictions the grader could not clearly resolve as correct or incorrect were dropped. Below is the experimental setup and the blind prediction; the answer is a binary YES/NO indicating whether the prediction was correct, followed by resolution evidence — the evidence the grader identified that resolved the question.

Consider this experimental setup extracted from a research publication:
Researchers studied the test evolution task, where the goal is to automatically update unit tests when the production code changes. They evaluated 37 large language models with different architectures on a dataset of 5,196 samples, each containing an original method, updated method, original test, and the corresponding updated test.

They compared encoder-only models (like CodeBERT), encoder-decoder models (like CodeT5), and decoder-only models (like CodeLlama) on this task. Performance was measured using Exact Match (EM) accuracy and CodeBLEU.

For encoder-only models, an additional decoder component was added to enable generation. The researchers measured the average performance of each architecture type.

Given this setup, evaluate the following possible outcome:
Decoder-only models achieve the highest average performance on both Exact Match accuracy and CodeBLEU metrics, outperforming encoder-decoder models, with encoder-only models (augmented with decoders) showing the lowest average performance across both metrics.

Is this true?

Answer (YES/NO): YES